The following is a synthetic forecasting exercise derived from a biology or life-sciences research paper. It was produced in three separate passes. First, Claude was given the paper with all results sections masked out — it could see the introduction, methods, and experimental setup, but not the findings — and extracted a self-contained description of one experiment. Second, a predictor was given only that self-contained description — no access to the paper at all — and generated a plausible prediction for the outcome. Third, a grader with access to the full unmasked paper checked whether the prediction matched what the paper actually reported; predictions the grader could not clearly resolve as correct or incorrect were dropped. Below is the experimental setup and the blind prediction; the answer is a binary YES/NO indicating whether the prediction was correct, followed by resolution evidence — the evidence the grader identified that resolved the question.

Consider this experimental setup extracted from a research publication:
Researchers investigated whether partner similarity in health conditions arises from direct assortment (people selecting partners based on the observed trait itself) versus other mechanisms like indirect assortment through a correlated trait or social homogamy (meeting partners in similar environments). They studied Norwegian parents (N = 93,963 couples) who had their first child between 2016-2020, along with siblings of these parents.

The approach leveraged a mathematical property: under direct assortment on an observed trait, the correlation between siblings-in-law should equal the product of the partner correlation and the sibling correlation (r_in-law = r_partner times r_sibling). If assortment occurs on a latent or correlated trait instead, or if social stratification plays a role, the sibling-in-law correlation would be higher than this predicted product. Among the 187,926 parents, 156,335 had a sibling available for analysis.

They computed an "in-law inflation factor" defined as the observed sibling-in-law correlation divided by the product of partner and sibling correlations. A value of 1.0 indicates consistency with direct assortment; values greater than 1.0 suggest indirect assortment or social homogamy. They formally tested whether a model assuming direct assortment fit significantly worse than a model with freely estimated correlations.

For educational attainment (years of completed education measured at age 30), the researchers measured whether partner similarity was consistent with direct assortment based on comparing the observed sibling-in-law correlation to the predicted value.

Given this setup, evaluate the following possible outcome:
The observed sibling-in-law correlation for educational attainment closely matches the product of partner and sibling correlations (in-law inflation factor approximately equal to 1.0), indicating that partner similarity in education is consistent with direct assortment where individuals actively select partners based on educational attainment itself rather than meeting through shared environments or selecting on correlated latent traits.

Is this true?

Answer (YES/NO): NO